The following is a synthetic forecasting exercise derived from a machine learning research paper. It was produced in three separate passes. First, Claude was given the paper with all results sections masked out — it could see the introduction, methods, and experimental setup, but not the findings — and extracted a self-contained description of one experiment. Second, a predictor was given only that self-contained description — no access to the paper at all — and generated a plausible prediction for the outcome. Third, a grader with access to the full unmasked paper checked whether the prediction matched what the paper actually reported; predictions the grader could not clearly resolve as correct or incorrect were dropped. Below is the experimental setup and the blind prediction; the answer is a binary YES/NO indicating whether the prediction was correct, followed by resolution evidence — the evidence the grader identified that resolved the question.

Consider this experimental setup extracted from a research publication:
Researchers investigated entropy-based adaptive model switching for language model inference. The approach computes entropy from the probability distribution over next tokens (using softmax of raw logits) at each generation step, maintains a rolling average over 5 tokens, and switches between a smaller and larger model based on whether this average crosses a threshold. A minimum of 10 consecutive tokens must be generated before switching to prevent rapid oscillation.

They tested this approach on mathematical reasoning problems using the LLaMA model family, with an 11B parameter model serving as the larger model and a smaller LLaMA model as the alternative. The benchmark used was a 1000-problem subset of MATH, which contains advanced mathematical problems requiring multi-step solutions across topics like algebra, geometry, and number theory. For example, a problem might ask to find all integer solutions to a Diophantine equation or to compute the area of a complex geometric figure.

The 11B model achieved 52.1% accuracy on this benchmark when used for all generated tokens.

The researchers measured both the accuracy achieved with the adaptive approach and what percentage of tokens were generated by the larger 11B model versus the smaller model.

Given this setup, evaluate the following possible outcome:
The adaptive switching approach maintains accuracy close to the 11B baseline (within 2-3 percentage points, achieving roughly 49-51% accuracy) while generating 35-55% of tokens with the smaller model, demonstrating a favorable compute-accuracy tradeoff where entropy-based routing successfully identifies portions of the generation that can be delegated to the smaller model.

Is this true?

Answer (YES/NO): YES